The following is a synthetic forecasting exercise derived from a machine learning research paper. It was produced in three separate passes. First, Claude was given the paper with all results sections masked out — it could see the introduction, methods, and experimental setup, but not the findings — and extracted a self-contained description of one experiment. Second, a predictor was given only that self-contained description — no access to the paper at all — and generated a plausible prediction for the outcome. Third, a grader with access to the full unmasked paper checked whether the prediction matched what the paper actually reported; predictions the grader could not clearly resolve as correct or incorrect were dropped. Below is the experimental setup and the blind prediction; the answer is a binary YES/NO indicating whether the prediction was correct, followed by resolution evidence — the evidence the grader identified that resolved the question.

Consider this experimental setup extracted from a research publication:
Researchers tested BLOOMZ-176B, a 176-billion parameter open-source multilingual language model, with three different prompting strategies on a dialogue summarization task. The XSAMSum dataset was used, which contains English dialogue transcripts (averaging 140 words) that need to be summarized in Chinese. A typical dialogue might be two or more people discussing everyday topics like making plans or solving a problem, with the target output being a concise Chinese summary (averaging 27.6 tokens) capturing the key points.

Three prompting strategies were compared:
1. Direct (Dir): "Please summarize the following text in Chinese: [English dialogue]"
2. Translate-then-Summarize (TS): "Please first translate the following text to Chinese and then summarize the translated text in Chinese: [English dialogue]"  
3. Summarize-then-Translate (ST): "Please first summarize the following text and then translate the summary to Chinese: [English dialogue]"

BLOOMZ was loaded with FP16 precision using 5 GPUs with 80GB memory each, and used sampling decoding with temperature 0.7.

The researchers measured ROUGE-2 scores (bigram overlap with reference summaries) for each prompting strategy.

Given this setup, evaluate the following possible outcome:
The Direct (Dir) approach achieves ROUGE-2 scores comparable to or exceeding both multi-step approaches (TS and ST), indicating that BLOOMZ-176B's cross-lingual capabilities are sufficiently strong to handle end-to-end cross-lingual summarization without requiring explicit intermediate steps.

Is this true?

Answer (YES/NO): NO